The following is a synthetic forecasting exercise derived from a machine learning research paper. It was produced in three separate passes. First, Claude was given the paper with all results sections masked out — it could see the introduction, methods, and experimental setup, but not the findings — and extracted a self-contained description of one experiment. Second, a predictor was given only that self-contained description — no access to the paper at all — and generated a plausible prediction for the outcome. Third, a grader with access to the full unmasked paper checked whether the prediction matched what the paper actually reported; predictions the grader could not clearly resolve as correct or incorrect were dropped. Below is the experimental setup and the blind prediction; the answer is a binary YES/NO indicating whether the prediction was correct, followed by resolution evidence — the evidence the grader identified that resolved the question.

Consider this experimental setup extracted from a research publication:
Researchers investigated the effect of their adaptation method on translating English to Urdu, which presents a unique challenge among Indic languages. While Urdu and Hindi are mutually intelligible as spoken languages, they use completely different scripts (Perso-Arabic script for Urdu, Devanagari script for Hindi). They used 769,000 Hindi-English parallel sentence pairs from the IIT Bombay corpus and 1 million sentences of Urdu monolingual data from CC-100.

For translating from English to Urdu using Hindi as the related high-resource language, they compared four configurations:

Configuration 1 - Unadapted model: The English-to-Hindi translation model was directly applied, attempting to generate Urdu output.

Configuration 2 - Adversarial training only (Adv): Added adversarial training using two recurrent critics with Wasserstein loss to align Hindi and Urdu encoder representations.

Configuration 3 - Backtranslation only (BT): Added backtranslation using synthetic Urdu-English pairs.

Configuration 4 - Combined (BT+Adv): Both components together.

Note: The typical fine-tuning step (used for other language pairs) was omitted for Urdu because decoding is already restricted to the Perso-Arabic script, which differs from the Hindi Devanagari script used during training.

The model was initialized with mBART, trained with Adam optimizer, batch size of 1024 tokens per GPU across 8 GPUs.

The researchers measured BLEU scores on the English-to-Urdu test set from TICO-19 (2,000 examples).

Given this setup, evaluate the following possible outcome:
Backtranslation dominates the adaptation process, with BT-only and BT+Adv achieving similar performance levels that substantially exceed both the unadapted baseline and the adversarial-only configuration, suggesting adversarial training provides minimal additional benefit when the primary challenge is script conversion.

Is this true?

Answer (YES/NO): NO